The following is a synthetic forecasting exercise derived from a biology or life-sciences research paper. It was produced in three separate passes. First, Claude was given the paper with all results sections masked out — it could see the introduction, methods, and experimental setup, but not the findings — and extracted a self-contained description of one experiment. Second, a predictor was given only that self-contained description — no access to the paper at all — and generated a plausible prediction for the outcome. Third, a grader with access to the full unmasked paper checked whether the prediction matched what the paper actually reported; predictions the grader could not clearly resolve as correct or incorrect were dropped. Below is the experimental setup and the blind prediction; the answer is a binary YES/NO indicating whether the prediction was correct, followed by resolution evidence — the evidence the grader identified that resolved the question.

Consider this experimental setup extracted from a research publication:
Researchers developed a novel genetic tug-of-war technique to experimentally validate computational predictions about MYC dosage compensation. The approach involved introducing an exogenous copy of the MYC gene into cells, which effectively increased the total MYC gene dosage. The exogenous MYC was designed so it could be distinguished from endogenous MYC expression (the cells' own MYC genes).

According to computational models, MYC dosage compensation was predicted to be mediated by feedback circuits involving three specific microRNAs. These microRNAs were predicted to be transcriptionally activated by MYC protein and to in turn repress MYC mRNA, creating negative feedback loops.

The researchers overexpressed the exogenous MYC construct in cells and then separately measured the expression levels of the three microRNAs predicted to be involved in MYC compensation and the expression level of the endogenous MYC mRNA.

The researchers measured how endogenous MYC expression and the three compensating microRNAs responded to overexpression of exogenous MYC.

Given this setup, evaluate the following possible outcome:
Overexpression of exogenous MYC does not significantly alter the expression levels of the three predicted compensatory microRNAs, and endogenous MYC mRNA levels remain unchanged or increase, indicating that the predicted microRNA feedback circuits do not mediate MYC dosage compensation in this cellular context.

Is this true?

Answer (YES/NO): NO